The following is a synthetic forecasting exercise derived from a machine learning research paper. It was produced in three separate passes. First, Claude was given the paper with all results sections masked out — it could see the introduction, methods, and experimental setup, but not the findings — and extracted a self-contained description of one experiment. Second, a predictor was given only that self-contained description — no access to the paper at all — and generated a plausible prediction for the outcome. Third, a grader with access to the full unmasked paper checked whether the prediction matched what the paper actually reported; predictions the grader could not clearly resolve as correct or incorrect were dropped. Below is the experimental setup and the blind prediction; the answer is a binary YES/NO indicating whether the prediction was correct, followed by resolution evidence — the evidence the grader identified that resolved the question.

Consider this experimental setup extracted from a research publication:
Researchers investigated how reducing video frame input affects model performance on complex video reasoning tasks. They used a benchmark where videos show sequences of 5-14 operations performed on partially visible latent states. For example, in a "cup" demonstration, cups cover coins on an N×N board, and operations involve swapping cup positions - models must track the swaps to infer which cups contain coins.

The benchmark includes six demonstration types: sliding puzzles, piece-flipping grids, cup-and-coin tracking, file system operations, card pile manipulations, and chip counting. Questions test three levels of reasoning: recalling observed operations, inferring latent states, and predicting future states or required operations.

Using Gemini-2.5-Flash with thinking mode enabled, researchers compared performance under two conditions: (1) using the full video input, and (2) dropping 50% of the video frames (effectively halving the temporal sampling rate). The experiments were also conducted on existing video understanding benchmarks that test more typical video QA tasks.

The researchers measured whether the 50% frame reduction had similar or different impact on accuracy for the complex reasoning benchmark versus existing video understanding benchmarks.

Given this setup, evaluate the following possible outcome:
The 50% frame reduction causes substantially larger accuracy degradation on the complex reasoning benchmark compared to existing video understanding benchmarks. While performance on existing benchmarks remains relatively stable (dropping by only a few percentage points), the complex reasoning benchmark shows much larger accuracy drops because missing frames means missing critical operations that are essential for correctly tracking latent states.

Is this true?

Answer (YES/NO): YES